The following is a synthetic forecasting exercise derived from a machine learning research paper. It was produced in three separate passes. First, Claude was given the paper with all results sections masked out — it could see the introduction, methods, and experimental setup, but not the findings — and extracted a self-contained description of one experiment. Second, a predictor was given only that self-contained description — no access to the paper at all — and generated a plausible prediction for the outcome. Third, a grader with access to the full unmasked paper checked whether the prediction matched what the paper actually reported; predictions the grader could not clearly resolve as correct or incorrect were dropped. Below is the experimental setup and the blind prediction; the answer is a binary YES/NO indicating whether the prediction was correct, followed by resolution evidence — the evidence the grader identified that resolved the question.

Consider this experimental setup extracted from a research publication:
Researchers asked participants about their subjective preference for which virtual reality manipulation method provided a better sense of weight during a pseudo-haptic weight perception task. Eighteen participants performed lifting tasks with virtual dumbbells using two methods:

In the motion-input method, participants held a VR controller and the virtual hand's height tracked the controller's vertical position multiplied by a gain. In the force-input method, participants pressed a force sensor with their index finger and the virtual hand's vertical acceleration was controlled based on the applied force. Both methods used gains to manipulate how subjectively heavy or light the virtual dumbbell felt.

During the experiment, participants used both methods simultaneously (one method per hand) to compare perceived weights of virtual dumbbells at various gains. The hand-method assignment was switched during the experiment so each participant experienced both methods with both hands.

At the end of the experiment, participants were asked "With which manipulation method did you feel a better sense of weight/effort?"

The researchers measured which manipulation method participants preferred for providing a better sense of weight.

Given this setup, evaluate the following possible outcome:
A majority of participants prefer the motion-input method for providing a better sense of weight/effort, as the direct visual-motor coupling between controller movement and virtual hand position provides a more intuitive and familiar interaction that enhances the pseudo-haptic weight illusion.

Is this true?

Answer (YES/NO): NO